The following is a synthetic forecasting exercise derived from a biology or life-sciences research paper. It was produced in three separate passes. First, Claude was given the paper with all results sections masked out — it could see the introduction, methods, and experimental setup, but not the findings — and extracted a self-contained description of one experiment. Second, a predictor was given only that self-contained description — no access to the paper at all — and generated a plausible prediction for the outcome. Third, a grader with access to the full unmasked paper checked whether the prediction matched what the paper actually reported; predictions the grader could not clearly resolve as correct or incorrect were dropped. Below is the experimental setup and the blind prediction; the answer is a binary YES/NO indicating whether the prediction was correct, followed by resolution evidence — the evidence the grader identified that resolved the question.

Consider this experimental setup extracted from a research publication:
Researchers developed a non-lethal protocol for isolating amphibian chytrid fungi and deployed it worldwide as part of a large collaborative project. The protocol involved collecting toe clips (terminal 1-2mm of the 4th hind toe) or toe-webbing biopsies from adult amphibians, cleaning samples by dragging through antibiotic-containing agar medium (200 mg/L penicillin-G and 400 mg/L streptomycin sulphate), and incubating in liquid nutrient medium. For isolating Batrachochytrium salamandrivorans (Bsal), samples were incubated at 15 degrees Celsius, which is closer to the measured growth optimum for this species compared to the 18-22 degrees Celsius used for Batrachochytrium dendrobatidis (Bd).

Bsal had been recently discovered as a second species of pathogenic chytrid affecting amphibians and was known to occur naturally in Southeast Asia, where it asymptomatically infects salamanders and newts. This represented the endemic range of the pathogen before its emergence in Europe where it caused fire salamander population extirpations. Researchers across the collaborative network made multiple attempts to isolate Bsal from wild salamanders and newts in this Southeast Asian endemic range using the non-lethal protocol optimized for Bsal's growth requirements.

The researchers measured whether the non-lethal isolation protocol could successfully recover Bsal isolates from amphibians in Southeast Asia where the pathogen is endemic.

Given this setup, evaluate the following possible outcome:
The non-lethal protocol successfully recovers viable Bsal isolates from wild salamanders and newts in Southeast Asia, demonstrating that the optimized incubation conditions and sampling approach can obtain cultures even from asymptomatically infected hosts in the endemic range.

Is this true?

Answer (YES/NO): NO